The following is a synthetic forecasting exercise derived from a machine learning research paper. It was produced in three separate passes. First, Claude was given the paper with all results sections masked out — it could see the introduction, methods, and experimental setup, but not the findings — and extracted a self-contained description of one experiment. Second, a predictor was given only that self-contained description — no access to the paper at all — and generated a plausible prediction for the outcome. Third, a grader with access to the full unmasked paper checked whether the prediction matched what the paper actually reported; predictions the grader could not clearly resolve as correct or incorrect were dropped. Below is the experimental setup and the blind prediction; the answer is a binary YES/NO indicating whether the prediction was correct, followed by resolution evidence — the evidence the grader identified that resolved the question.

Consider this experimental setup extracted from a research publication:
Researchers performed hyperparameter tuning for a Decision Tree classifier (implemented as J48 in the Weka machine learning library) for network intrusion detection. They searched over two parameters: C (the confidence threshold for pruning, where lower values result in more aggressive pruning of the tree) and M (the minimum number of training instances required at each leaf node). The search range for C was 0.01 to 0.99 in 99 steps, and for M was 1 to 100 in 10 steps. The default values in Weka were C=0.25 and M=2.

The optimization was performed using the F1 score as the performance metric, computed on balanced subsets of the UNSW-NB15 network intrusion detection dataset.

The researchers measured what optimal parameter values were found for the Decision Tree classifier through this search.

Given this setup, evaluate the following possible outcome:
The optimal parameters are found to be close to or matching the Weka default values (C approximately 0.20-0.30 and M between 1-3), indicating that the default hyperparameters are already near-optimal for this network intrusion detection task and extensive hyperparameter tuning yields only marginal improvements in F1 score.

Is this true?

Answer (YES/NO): NO